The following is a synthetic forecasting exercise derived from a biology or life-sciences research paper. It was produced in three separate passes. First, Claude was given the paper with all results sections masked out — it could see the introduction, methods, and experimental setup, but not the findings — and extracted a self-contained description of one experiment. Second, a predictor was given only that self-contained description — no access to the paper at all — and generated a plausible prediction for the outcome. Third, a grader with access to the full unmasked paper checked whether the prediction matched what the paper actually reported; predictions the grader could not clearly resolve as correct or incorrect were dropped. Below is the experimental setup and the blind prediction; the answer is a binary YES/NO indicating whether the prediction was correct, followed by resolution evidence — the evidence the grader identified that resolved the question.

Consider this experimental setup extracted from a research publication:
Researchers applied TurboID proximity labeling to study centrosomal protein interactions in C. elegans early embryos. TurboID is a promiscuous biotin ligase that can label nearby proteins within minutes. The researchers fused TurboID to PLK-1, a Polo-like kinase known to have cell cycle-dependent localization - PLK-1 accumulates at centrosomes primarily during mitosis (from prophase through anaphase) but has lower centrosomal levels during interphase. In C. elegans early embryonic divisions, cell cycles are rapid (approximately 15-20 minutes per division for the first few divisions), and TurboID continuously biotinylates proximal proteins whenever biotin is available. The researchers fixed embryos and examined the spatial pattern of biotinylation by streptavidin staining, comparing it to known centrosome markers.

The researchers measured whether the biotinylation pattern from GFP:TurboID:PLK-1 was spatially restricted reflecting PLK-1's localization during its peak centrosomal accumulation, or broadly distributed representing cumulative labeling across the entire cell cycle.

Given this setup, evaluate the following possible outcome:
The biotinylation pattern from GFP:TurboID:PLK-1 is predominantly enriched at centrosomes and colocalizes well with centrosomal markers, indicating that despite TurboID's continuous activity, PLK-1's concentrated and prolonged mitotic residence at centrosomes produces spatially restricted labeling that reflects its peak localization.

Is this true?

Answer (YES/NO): YES